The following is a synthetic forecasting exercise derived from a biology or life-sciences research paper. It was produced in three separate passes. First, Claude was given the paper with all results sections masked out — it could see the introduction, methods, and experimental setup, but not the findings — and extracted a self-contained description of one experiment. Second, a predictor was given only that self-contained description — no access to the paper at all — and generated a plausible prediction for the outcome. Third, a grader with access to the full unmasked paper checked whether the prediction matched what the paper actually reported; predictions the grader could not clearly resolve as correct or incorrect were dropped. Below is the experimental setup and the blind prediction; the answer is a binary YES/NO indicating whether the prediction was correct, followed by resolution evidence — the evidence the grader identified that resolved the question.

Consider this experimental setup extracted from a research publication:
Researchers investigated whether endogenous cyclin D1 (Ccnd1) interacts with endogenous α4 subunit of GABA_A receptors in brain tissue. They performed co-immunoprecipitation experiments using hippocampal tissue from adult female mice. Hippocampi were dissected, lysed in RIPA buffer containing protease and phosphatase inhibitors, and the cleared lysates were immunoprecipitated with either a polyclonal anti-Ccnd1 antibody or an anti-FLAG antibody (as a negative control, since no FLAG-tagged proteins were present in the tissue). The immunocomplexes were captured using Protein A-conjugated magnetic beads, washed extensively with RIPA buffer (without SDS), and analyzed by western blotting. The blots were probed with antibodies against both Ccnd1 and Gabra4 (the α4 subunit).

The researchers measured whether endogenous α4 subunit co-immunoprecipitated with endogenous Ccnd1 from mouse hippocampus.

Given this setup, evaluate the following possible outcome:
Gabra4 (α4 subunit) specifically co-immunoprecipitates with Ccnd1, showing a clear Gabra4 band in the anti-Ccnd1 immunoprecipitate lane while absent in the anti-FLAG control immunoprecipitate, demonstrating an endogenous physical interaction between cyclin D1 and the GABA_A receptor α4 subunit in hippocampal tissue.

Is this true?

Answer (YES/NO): YES